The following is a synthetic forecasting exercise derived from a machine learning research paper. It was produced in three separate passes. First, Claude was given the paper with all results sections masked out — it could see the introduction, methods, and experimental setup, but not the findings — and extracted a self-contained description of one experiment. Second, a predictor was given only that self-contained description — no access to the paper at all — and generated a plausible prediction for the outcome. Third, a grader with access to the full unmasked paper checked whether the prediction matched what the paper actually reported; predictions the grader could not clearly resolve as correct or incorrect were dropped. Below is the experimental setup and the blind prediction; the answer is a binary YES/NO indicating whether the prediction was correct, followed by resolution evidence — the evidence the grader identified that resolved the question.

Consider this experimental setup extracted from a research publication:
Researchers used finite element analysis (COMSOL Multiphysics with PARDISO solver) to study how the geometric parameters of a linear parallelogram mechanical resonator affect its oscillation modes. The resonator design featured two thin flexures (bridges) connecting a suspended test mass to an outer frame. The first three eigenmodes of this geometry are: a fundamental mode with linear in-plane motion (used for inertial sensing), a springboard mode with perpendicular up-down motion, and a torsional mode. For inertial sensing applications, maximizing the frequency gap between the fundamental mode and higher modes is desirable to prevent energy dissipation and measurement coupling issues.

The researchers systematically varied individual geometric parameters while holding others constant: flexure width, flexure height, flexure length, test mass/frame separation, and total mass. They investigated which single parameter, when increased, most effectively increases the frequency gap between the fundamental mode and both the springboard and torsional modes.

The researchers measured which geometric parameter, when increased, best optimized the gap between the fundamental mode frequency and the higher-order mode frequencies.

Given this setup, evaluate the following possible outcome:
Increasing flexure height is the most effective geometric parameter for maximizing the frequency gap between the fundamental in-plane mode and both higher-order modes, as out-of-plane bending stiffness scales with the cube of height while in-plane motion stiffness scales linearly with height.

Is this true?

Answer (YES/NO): YES